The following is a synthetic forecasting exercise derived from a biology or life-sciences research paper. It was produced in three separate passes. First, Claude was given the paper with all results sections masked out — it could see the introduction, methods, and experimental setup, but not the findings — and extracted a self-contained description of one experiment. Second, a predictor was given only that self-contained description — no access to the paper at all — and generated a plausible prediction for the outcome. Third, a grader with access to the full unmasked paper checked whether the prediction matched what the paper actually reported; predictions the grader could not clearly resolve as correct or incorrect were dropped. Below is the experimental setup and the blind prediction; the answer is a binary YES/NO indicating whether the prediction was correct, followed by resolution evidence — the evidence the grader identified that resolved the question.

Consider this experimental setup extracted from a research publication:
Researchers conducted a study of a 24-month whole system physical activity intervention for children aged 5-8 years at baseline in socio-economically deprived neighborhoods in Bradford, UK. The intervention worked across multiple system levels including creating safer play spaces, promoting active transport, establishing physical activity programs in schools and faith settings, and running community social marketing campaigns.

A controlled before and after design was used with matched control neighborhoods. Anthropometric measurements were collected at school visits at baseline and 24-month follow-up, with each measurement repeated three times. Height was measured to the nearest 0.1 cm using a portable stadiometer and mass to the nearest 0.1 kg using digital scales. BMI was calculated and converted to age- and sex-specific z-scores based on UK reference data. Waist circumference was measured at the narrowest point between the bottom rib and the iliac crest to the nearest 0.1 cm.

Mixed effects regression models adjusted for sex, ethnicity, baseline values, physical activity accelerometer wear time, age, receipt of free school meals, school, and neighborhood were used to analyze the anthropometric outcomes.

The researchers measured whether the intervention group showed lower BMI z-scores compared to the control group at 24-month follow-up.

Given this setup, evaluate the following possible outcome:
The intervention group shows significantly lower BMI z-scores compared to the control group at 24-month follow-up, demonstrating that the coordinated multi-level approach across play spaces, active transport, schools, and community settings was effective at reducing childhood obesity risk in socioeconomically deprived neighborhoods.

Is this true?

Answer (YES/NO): NO